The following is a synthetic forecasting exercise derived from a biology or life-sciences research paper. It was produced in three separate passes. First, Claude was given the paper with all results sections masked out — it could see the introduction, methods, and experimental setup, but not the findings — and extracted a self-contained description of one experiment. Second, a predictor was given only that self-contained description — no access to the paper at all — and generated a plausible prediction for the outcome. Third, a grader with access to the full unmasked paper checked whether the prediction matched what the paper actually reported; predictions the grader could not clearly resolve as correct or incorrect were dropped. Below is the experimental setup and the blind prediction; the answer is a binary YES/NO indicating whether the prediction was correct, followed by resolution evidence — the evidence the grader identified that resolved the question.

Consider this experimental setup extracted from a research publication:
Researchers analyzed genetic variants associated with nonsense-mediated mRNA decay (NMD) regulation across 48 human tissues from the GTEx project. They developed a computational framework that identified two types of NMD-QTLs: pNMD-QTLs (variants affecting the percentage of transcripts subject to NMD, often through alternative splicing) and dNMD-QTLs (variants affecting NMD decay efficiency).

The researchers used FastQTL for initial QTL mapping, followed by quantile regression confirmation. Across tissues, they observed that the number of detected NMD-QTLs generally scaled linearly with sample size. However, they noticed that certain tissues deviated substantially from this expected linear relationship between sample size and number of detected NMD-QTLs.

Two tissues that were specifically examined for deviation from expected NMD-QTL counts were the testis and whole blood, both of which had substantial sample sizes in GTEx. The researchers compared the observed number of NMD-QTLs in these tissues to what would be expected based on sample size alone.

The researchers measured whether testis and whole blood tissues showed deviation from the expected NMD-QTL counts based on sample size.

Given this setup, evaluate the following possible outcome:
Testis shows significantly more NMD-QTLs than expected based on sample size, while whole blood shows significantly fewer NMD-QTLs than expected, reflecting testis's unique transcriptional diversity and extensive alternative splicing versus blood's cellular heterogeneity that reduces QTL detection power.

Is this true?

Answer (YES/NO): YES